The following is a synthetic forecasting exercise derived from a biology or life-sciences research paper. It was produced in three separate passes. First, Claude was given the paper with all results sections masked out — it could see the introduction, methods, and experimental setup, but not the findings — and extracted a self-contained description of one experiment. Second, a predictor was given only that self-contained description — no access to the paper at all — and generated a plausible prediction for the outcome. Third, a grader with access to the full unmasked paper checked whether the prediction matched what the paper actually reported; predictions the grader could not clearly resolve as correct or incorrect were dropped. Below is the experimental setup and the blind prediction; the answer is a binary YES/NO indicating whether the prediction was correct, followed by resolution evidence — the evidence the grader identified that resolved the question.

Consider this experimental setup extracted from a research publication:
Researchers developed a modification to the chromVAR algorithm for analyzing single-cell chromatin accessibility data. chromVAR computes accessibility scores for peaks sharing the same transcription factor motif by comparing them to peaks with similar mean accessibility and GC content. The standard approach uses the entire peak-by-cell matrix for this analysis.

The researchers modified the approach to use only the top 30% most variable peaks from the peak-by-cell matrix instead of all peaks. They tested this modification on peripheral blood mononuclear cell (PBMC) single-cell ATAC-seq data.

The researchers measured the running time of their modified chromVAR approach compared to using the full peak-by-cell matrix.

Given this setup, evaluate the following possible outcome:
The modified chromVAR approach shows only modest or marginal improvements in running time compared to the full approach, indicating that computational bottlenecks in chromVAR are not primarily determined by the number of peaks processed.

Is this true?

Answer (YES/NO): NO